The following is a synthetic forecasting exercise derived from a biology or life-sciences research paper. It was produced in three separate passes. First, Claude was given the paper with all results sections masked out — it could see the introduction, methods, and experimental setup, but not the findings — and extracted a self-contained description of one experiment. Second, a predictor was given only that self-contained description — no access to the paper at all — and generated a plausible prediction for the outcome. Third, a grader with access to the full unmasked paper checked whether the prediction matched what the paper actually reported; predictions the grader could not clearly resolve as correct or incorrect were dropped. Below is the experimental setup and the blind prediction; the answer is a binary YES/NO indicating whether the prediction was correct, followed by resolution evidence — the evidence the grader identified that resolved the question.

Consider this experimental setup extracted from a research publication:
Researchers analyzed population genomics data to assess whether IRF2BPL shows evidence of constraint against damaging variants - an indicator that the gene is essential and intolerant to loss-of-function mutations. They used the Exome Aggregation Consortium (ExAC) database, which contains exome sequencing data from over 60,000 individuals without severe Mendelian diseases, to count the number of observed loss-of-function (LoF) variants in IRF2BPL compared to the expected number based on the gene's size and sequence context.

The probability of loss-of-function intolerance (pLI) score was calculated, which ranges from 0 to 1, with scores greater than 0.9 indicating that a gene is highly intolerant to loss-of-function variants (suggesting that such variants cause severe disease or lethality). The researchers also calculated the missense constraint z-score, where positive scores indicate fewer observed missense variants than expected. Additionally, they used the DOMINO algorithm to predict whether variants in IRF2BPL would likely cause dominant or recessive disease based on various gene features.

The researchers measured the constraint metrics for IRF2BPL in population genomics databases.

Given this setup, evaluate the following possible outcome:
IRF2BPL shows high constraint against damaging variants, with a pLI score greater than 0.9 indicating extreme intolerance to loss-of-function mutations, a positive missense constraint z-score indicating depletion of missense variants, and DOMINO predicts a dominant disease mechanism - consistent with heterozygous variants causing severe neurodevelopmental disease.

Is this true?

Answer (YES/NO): YES